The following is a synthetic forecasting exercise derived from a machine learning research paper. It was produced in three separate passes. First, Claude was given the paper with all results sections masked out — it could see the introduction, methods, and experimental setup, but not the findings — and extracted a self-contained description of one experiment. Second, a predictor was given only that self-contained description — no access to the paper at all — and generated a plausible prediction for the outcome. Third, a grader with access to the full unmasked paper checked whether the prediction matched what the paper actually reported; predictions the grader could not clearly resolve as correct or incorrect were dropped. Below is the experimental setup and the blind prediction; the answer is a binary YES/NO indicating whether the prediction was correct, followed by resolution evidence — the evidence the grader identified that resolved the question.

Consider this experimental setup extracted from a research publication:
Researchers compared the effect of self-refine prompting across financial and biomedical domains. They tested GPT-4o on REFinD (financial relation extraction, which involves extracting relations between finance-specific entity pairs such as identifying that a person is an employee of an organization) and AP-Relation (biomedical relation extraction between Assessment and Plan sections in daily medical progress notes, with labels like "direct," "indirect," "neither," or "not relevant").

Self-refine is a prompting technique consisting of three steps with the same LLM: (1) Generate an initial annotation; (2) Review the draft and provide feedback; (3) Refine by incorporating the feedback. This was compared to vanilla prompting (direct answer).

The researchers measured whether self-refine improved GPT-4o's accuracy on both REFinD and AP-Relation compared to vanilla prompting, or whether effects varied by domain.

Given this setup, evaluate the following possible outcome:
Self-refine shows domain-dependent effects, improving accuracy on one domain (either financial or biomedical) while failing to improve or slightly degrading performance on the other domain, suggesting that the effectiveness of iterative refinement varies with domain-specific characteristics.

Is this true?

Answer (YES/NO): NO